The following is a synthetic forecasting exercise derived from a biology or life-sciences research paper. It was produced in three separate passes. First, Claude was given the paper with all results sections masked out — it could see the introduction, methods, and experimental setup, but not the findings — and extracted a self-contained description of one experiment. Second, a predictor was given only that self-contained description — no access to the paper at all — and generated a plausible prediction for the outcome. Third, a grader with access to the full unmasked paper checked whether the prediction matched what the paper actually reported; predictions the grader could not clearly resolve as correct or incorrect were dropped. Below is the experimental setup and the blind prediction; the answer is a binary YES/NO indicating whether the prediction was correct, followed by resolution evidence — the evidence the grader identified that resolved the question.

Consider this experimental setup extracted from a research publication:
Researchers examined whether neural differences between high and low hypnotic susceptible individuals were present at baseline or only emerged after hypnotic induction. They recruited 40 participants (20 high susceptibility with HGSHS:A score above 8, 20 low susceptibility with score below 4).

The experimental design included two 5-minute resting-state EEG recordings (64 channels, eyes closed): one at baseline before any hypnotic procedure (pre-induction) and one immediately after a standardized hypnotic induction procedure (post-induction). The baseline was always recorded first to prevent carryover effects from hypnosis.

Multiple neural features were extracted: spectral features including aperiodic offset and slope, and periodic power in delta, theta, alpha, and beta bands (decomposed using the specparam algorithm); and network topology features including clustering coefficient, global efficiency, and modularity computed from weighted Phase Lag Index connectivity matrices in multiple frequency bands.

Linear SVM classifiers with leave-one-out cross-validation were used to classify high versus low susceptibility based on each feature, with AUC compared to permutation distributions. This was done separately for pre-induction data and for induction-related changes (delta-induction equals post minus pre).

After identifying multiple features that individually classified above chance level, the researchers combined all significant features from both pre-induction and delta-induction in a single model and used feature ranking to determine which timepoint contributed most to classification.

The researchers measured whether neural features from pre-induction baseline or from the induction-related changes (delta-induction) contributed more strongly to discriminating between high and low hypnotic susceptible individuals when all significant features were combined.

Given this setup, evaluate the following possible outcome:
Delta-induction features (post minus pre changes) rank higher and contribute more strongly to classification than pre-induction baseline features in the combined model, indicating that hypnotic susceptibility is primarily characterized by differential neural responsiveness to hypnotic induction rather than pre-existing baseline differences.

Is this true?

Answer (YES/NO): NO